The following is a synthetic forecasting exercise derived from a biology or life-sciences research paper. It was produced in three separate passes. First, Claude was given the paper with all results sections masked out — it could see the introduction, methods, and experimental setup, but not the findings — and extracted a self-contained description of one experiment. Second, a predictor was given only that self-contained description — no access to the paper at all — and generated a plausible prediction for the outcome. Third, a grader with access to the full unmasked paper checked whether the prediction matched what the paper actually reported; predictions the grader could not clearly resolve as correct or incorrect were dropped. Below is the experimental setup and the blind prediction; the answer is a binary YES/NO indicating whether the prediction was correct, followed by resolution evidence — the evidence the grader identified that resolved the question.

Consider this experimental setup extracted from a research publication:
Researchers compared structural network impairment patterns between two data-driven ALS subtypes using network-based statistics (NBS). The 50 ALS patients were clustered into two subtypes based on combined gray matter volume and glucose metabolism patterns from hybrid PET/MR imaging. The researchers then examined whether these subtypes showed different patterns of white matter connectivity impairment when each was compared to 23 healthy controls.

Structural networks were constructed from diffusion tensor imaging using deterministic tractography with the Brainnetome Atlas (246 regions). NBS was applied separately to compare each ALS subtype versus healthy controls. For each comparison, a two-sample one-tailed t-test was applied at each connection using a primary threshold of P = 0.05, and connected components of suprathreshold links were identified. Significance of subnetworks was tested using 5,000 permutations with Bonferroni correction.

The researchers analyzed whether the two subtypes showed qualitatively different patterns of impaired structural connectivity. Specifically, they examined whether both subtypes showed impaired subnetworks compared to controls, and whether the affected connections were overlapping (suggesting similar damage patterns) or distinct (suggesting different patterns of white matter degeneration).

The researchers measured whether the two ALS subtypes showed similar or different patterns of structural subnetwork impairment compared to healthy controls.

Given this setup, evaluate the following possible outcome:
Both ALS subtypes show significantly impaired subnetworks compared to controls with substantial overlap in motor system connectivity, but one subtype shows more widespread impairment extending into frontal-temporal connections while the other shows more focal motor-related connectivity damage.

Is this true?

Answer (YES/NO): NO